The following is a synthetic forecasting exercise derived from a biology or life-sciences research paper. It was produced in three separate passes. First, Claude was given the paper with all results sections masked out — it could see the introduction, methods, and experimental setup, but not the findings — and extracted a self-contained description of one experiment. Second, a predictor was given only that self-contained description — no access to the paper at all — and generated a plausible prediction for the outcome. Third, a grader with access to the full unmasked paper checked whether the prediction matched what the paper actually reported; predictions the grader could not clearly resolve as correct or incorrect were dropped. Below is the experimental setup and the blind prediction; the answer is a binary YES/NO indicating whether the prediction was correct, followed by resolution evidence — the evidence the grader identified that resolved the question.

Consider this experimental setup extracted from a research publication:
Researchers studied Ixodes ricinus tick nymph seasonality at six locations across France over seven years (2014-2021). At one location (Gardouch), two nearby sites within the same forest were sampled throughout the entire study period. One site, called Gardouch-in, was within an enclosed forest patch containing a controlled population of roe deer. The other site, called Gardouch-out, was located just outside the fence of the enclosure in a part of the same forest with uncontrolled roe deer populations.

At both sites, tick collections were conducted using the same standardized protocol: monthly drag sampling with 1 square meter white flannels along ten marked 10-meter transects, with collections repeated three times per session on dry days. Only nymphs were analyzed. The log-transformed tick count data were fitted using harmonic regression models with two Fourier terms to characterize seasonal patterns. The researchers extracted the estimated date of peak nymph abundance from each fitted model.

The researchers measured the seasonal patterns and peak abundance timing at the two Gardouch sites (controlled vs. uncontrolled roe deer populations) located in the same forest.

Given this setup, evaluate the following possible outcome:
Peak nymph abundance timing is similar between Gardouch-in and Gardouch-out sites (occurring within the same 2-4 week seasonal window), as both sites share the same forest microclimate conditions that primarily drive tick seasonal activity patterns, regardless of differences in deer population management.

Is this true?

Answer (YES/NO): YES